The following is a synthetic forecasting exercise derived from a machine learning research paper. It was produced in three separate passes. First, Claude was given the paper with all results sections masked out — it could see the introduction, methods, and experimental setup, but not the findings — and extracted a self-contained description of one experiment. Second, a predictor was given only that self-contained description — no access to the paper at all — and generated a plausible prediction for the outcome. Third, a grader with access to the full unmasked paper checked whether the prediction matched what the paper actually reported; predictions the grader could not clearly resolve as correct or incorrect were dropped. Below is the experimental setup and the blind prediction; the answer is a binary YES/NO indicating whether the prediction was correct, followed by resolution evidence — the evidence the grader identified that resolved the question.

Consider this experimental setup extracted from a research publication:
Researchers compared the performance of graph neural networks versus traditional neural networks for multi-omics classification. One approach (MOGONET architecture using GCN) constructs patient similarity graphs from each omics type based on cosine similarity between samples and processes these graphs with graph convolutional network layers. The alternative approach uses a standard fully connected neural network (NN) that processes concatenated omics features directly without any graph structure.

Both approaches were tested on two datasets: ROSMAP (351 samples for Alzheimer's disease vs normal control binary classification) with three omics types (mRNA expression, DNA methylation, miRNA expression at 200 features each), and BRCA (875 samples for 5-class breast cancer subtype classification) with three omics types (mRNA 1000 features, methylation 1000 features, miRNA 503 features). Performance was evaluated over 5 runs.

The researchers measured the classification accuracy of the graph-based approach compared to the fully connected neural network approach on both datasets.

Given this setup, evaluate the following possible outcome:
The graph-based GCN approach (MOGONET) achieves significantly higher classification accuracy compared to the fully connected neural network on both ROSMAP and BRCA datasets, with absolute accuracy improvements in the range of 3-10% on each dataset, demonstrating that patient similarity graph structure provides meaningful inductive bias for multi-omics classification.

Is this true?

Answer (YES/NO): YES